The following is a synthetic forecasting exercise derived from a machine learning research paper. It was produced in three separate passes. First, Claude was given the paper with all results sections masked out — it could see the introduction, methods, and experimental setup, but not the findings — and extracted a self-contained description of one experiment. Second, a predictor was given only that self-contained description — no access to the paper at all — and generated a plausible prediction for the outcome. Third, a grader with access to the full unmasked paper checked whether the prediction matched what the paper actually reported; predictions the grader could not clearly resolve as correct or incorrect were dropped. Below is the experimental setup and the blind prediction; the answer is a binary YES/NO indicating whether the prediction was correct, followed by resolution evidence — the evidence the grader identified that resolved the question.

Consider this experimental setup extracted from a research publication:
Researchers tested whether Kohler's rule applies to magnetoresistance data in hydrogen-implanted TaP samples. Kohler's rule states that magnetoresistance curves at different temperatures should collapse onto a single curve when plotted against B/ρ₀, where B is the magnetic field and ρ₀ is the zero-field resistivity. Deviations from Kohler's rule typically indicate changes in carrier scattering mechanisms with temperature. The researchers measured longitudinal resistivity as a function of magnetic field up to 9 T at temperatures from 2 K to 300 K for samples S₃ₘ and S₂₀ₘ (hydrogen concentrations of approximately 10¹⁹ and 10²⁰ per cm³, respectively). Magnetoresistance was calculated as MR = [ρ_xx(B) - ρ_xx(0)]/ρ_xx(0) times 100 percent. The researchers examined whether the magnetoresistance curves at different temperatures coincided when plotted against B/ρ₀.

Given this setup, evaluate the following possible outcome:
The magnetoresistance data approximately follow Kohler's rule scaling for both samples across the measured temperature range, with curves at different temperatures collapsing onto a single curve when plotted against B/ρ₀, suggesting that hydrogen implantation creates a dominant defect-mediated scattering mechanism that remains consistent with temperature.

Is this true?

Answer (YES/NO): NO